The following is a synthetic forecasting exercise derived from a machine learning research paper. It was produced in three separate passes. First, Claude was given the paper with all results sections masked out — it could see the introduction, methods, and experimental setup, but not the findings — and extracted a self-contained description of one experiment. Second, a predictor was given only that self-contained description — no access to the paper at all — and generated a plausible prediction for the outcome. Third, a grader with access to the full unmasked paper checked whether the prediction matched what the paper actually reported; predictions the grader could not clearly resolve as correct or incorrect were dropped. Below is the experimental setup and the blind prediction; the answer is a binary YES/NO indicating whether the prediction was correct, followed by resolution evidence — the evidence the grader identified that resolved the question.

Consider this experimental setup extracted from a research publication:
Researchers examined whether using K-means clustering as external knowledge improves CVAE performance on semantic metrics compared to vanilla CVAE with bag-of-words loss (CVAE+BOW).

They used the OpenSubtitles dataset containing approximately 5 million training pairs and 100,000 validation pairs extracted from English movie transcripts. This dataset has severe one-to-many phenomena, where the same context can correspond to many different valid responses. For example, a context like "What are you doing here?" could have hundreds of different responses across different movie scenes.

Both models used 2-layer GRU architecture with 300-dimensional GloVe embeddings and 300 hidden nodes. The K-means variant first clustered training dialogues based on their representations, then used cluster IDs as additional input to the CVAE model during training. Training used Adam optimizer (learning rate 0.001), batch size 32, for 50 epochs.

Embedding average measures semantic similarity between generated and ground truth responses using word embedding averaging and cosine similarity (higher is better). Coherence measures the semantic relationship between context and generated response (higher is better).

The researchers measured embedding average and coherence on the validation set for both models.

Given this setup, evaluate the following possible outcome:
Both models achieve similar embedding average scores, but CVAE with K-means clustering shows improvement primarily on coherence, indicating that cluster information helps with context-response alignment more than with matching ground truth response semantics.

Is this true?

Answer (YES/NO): NO